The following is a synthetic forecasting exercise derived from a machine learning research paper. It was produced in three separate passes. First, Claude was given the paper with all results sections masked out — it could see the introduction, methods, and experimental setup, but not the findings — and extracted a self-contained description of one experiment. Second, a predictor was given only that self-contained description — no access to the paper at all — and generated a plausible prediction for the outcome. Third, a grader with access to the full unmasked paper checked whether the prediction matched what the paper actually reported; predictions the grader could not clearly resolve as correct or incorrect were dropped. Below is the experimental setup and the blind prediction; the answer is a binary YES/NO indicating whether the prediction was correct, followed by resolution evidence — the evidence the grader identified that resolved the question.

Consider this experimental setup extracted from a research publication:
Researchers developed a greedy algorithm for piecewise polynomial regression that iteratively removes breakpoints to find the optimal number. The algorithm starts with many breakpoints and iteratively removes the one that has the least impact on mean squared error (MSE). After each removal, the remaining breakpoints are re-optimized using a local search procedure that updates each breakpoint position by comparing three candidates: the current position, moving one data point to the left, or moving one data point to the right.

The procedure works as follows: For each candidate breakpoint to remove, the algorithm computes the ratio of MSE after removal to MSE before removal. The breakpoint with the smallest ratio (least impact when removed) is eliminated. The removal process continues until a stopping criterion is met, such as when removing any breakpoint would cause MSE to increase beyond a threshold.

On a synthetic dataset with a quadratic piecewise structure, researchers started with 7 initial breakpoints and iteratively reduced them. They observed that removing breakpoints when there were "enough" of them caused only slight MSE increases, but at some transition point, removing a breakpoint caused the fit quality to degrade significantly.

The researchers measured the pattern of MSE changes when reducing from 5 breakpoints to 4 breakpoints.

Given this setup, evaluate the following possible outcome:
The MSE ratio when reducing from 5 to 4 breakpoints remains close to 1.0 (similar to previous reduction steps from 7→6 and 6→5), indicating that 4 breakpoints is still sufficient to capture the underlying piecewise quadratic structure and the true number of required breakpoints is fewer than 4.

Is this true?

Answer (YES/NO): NO